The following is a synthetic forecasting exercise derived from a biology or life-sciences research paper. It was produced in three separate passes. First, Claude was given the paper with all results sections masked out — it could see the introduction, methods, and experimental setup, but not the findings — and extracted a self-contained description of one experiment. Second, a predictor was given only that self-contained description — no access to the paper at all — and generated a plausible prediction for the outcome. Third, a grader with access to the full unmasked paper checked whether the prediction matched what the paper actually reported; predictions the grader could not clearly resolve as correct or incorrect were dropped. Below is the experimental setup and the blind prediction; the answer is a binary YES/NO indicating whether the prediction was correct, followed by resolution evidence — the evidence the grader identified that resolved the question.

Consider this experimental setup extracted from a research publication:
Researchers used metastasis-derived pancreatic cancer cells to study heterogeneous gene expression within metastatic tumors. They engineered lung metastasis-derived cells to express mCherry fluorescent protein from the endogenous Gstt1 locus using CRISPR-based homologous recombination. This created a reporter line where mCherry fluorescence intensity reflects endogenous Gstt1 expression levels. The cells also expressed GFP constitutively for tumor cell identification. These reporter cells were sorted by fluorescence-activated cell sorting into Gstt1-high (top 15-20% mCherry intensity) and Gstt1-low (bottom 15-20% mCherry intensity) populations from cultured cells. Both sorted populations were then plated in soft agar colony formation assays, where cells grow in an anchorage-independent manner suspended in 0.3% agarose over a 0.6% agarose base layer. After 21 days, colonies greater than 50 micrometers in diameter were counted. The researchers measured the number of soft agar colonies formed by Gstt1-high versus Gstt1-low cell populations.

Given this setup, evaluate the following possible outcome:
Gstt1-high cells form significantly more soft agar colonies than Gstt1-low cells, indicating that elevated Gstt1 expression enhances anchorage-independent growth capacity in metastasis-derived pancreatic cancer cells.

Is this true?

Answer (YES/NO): YES